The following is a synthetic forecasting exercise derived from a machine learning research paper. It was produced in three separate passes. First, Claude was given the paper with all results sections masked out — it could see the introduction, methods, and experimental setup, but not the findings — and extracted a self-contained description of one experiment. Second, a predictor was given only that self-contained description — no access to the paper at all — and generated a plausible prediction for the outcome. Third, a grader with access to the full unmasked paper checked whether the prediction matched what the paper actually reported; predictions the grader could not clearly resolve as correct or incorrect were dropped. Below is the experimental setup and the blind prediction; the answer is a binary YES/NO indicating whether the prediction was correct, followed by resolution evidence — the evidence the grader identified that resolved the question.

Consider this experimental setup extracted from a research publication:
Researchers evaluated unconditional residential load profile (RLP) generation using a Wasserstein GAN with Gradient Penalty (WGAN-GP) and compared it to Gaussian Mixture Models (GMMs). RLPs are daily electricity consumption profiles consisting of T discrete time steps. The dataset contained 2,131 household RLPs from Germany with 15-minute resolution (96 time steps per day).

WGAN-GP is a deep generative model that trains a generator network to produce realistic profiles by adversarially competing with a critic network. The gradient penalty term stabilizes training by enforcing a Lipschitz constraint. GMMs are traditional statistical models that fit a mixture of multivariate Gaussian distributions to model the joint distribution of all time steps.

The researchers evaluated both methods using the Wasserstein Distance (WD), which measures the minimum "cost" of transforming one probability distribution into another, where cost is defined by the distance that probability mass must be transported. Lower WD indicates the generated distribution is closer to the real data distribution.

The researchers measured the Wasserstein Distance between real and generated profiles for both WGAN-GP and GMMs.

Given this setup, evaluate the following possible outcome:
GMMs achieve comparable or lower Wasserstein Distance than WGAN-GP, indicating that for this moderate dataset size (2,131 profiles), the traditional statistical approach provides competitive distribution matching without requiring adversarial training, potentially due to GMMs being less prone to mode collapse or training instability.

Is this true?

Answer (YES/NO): NO